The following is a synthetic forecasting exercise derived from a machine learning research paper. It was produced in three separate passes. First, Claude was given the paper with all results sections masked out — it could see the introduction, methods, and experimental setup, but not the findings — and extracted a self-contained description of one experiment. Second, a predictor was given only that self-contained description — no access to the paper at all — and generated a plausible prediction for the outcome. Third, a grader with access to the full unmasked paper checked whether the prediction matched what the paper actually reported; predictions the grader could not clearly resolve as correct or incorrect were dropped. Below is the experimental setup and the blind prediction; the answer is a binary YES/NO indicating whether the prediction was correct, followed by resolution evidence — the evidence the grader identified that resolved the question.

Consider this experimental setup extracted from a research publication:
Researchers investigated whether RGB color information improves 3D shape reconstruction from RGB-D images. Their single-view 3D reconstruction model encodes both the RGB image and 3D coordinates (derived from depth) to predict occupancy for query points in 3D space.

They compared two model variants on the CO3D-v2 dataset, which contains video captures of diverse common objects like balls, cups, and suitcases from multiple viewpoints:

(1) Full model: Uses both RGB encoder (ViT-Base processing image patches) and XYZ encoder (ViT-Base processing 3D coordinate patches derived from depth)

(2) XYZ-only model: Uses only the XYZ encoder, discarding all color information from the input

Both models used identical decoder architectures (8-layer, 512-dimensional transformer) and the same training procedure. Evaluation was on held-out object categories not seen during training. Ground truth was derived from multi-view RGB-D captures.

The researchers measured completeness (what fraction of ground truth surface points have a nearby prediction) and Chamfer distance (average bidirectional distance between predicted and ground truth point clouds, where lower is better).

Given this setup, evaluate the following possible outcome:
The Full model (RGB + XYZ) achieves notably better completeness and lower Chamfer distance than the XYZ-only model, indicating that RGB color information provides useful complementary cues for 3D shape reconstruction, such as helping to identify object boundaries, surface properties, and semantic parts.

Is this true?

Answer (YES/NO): YES